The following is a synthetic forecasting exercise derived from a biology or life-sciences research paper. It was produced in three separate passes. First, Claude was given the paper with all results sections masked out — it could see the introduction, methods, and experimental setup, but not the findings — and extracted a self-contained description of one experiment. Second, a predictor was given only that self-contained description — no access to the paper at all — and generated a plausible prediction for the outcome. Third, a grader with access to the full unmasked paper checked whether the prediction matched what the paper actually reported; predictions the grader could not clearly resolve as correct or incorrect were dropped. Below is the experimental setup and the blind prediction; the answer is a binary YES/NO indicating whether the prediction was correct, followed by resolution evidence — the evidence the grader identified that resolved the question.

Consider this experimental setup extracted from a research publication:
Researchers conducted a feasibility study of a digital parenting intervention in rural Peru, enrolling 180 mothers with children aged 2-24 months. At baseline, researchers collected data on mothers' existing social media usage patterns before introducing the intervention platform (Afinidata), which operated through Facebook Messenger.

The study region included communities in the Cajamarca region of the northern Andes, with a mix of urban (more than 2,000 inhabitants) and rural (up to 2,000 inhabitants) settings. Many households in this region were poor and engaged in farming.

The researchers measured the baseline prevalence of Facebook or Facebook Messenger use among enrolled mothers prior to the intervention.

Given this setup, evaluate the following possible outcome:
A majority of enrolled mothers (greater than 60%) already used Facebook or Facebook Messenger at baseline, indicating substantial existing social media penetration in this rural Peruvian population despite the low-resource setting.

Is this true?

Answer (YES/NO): YES